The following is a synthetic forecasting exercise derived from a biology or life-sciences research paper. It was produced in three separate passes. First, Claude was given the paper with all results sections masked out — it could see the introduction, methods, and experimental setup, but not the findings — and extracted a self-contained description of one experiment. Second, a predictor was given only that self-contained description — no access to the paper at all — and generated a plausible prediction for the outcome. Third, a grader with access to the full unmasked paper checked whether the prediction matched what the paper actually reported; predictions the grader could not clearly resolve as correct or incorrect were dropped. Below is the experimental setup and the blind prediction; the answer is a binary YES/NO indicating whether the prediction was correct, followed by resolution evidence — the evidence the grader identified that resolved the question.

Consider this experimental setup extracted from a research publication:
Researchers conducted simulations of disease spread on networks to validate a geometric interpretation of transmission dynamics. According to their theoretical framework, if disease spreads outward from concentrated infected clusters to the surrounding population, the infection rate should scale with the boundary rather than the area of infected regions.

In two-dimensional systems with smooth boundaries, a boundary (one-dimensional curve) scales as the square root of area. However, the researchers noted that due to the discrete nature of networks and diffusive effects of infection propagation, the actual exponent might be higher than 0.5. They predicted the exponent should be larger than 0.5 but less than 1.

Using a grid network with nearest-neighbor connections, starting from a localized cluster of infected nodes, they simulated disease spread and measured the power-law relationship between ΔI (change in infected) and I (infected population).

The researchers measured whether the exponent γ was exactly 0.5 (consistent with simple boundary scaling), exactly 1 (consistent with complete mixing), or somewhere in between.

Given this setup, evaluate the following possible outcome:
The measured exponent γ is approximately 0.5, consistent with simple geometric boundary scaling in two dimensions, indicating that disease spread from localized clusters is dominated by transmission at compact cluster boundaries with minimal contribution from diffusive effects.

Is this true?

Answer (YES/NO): NO